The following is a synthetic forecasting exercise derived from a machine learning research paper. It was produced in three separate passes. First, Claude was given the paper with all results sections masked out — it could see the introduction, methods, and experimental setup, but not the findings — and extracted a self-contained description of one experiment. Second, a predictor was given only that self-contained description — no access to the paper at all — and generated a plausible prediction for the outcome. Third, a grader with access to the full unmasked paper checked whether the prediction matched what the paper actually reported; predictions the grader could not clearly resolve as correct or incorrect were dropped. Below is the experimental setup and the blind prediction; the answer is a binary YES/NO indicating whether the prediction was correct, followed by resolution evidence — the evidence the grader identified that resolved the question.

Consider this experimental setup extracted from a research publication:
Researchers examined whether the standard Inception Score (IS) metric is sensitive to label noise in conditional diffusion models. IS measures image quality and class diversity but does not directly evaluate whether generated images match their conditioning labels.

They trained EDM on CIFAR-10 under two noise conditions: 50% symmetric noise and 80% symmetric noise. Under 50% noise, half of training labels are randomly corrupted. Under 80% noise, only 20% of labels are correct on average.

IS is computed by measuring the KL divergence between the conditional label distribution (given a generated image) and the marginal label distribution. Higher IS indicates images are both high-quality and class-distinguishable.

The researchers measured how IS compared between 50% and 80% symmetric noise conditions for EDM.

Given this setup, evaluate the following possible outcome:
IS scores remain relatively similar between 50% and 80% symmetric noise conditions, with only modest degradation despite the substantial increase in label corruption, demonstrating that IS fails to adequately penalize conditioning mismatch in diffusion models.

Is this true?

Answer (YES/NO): YES